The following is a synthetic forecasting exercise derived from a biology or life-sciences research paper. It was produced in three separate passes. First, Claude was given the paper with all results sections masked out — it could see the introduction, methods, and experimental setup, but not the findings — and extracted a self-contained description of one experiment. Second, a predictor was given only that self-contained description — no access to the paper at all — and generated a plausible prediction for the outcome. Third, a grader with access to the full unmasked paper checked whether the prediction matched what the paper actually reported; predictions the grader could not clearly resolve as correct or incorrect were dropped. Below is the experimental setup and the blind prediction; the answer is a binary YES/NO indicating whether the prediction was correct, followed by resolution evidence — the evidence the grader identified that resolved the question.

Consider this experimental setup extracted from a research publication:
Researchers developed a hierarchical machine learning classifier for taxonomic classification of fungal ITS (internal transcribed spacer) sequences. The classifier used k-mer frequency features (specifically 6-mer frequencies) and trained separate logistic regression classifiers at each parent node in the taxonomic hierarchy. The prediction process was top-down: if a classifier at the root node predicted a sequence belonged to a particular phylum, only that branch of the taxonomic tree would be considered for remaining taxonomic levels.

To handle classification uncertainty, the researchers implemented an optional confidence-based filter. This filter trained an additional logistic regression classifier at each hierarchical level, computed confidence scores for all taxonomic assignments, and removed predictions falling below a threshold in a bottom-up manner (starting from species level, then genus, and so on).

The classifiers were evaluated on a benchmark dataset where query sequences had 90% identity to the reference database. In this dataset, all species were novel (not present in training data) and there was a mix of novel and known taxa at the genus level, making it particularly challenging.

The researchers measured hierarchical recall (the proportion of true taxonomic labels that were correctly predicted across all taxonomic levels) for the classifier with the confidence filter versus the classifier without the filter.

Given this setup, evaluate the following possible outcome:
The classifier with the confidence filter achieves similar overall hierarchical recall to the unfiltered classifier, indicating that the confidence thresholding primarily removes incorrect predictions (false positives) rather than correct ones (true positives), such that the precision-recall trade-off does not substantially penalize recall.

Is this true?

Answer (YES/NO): NO